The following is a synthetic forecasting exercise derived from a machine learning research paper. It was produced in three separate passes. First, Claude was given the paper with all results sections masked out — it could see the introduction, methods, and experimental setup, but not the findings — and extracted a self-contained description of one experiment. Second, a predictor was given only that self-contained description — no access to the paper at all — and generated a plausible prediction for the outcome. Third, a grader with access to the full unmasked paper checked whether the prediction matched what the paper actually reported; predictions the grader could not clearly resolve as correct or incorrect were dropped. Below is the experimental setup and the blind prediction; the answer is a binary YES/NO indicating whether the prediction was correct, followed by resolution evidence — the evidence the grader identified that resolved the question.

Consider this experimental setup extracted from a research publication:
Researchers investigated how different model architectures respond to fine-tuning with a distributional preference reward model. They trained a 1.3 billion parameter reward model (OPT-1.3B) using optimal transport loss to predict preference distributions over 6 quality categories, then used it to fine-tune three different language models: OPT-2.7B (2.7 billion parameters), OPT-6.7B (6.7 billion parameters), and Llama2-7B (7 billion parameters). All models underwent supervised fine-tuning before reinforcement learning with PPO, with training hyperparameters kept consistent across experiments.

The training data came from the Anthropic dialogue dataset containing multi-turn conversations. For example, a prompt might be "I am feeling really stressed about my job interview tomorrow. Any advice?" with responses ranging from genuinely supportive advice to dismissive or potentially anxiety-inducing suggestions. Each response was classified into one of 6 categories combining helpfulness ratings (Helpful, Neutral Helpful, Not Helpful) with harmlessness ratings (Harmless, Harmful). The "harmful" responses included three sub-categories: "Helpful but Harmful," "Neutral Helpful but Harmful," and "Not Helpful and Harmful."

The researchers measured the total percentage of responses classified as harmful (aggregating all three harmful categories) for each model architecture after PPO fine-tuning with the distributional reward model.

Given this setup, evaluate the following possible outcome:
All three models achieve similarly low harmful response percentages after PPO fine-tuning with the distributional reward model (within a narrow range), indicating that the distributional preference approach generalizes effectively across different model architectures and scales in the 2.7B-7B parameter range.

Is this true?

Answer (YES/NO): NO